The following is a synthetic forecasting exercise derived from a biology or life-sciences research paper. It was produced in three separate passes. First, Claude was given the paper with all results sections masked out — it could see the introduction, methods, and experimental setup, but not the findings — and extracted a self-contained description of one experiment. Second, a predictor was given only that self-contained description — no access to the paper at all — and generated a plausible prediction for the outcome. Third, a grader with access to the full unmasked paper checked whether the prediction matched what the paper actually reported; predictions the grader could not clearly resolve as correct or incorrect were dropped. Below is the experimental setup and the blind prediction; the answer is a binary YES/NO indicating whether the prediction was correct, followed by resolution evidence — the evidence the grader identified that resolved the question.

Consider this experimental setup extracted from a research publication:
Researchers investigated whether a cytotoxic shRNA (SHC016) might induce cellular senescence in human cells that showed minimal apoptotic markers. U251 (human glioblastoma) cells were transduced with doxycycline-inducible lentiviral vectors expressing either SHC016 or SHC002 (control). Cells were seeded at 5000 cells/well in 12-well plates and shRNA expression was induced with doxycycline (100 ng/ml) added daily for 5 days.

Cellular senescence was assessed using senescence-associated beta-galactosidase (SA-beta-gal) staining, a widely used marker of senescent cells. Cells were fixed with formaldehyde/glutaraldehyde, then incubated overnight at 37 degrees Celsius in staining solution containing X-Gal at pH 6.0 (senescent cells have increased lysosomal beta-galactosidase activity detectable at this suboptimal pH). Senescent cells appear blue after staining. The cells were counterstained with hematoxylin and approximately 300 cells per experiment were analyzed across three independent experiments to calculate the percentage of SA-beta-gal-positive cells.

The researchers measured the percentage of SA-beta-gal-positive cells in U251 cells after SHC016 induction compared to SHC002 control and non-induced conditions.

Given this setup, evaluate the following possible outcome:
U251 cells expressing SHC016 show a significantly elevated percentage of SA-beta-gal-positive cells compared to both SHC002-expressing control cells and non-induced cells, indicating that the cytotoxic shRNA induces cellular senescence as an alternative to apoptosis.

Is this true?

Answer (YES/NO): NO